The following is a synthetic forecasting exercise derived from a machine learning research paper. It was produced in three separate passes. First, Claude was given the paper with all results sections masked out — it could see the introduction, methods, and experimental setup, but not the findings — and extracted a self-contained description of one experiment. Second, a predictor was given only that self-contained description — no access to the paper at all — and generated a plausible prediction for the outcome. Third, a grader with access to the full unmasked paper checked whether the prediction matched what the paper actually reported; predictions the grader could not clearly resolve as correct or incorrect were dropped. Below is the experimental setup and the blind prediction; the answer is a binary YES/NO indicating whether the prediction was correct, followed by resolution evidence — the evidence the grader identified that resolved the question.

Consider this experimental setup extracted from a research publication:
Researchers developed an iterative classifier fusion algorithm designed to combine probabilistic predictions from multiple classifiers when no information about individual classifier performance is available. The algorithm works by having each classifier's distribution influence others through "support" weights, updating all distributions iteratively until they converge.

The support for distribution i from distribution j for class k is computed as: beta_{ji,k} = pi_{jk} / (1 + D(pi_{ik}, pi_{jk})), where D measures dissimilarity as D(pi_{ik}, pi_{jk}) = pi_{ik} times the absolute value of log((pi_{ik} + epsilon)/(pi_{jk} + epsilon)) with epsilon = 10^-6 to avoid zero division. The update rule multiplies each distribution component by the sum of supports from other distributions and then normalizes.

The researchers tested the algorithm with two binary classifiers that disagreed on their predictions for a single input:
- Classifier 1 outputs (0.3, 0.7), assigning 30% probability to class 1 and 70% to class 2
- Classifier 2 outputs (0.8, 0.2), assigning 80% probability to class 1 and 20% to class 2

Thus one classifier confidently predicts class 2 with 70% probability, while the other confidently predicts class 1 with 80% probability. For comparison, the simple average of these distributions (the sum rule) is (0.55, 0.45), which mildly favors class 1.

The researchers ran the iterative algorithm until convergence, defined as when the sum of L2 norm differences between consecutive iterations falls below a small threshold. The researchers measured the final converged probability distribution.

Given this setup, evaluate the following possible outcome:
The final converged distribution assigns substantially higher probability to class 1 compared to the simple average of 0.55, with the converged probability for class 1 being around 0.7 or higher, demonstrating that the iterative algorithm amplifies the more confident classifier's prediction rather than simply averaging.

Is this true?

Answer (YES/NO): YES